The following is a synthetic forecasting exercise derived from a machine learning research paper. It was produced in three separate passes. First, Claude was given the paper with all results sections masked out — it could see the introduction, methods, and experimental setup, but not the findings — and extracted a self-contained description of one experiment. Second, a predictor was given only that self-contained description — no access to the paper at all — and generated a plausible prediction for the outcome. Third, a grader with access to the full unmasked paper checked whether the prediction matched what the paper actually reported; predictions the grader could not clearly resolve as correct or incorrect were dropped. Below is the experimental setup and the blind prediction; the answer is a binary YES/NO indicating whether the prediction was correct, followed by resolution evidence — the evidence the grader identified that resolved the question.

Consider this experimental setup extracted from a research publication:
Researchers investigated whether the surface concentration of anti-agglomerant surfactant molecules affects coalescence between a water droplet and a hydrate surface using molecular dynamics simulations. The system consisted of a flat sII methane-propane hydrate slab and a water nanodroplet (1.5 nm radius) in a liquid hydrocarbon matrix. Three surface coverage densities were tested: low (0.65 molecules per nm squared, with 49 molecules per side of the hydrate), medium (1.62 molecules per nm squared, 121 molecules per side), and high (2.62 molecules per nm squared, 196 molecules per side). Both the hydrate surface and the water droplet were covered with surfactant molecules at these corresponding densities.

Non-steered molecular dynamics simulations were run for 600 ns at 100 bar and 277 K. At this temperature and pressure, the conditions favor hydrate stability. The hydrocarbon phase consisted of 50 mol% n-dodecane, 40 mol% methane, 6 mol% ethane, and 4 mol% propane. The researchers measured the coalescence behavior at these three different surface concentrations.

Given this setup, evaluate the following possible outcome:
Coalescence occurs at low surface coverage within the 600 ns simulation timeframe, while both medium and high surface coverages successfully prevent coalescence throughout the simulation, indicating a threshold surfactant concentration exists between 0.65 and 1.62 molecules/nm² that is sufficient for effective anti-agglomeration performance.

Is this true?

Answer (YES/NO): NO